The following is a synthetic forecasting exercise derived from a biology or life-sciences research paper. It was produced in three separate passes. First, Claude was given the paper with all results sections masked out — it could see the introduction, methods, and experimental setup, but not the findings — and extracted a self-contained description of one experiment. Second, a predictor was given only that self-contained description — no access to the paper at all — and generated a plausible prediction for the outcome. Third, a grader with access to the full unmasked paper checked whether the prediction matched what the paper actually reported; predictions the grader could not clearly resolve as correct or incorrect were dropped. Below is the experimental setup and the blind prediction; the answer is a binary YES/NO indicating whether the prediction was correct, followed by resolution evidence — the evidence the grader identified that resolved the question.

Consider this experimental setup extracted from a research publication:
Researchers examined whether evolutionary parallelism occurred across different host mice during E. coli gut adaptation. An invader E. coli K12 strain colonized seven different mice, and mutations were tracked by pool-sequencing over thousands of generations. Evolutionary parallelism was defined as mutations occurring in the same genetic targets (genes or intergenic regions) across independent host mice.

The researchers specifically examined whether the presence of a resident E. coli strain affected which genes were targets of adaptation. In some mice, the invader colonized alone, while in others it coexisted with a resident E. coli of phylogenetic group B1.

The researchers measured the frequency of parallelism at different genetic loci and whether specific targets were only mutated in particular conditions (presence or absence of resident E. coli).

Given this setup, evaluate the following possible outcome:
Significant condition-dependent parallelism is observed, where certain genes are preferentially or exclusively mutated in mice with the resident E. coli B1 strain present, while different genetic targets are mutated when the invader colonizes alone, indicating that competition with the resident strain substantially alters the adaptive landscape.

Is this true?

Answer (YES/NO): YES